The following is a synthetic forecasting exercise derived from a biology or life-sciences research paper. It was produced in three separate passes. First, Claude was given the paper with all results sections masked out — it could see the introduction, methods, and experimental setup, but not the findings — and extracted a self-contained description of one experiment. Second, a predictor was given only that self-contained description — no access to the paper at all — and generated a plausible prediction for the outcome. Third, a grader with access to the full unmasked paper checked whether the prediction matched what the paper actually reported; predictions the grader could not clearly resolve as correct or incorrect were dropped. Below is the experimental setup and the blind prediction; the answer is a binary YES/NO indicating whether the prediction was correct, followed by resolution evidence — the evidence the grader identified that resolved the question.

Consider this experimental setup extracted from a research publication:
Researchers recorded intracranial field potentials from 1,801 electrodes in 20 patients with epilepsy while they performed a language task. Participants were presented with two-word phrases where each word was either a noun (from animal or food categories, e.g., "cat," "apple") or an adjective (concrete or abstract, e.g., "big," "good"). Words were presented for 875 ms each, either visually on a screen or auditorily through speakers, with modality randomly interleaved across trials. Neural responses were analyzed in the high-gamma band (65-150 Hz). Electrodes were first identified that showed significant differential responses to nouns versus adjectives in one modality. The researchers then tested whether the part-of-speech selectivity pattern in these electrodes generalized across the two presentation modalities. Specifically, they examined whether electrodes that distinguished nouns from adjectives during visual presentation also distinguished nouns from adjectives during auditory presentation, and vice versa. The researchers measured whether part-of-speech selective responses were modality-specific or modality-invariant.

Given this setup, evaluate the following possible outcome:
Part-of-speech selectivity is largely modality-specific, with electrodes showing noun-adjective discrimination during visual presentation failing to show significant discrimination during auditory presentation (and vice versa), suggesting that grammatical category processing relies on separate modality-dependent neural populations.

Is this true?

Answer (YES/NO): NO